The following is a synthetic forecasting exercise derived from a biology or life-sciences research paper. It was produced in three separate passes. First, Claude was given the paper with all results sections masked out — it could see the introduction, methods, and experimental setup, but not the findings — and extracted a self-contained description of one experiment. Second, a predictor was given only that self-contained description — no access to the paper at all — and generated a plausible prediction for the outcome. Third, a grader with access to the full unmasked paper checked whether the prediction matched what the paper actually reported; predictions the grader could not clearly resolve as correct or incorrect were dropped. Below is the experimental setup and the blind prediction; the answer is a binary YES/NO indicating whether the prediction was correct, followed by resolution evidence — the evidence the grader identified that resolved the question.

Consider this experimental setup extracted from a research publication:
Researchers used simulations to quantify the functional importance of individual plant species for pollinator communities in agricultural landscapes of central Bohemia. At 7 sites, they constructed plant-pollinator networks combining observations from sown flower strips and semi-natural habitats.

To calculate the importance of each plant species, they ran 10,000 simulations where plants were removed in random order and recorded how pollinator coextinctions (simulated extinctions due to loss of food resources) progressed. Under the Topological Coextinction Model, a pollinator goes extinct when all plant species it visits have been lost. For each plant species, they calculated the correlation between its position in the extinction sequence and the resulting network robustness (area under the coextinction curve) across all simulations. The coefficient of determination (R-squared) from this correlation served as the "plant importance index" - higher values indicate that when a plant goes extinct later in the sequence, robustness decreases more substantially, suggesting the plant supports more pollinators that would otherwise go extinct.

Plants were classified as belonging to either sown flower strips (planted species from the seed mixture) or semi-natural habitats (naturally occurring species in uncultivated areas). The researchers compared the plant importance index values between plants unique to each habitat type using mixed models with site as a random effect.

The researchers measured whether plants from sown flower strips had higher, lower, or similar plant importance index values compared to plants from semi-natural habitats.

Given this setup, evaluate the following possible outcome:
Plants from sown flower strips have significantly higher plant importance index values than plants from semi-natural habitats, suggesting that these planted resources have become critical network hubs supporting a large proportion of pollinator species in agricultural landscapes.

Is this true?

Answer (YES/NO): NO